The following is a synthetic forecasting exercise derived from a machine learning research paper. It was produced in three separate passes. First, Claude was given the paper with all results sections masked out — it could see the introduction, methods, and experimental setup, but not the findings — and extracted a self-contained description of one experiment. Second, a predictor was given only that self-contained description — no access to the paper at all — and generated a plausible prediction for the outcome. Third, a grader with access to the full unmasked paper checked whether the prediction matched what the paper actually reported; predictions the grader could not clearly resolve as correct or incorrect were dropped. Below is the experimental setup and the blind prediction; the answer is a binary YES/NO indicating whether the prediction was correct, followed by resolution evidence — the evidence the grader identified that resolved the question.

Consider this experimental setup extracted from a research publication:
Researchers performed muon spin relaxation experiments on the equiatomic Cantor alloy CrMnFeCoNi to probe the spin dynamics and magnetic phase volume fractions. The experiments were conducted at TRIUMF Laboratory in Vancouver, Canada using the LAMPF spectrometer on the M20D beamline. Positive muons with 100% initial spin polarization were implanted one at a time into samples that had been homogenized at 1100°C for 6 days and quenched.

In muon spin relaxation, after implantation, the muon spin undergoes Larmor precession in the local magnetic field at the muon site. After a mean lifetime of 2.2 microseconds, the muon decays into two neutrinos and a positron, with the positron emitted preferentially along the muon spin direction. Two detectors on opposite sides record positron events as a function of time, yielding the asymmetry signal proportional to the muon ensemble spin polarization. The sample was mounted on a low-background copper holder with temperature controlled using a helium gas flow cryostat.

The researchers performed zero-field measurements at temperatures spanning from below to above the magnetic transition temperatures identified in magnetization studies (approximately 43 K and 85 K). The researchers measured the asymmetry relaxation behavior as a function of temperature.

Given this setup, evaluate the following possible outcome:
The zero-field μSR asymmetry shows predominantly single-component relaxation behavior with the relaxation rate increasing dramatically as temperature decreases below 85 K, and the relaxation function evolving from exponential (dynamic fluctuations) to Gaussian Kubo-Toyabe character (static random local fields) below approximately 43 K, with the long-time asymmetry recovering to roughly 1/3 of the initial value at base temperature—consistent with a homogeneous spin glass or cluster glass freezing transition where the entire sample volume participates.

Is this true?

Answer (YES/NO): NO